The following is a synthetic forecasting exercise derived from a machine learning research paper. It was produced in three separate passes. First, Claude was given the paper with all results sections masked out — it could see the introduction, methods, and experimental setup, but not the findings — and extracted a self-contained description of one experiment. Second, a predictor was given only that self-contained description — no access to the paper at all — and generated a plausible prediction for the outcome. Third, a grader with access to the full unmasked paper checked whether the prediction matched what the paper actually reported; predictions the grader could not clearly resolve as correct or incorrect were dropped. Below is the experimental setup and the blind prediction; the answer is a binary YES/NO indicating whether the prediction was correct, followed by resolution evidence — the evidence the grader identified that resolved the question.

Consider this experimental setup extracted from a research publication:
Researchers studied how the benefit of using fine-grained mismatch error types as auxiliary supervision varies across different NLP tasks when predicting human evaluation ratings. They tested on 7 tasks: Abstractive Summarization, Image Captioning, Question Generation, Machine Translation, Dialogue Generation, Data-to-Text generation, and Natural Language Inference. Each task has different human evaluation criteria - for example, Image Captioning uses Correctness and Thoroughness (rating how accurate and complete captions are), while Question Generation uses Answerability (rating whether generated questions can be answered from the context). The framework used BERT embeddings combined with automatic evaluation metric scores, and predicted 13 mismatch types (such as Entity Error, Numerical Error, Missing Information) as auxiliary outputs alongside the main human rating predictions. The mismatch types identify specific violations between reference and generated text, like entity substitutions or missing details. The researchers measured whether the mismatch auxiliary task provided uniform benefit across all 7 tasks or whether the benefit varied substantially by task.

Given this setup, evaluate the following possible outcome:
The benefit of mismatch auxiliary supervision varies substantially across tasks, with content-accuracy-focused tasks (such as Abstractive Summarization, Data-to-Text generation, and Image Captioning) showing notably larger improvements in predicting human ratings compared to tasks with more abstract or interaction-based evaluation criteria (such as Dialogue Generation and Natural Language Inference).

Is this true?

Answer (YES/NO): NO